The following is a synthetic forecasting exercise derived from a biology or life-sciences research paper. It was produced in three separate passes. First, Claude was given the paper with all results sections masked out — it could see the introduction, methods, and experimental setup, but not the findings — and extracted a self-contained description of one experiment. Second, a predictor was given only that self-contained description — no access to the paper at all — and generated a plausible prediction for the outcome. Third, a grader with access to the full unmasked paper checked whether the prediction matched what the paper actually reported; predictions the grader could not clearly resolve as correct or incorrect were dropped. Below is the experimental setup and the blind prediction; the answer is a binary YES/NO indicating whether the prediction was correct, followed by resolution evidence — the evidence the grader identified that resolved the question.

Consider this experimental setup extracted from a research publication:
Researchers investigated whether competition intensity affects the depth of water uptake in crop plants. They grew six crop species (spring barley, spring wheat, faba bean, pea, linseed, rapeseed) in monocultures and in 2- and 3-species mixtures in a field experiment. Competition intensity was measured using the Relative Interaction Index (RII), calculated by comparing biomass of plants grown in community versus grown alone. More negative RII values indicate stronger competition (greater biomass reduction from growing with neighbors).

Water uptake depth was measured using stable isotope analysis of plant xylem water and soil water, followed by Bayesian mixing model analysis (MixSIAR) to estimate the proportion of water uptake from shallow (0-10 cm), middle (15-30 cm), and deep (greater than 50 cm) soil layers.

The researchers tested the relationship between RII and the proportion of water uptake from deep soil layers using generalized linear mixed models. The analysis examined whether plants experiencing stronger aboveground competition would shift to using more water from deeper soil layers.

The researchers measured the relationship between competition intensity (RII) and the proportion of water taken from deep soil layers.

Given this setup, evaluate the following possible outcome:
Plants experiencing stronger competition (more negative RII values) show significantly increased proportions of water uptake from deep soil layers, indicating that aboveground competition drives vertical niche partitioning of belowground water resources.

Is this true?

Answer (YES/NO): NO